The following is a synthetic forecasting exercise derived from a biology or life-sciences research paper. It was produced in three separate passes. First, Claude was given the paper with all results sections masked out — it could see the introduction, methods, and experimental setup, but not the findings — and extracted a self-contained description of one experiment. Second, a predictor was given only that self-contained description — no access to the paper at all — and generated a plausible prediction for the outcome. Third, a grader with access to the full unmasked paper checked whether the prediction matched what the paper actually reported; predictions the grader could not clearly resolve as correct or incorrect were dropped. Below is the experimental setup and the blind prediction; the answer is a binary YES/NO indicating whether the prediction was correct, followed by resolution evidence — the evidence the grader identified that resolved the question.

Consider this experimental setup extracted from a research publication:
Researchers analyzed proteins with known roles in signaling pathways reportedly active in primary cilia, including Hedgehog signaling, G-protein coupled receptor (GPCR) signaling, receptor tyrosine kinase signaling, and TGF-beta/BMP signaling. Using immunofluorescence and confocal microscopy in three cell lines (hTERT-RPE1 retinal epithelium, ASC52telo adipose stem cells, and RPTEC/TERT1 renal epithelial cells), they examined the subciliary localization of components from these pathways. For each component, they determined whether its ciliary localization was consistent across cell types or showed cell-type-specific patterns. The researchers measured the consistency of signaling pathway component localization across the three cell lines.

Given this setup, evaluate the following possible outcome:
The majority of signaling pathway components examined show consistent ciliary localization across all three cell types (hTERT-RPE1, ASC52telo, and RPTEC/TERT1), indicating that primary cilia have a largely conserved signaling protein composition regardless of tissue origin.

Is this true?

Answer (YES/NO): NO